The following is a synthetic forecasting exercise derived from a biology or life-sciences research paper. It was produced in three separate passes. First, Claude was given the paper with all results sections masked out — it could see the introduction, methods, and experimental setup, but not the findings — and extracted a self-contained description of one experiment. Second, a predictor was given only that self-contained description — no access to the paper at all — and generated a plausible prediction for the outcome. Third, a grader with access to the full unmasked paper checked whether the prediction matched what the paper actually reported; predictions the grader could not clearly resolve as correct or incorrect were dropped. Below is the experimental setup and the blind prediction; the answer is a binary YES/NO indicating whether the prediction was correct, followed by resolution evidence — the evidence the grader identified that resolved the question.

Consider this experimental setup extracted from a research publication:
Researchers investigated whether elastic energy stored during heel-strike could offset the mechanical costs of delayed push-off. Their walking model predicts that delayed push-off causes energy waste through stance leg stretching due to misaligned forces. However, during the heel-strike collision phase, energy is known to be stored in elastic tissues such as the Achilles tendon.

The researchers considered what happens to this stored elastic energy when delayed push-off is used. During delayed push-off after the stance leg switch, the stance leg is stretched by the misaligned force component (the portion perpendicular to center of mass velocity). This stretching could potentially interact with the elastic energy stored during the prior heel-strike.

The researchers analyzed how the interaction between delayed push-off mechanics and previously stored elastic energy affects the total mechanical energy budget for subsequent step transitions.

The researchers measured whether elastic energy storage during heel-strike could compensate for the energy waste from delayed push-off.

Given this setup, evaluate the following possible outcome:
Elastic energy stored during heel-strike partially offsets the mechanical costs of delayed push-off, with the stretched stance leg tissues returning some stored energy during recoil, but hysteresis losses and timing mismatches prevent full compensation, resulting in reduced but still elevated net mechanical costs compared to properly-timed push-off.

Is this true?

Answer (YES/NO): NO